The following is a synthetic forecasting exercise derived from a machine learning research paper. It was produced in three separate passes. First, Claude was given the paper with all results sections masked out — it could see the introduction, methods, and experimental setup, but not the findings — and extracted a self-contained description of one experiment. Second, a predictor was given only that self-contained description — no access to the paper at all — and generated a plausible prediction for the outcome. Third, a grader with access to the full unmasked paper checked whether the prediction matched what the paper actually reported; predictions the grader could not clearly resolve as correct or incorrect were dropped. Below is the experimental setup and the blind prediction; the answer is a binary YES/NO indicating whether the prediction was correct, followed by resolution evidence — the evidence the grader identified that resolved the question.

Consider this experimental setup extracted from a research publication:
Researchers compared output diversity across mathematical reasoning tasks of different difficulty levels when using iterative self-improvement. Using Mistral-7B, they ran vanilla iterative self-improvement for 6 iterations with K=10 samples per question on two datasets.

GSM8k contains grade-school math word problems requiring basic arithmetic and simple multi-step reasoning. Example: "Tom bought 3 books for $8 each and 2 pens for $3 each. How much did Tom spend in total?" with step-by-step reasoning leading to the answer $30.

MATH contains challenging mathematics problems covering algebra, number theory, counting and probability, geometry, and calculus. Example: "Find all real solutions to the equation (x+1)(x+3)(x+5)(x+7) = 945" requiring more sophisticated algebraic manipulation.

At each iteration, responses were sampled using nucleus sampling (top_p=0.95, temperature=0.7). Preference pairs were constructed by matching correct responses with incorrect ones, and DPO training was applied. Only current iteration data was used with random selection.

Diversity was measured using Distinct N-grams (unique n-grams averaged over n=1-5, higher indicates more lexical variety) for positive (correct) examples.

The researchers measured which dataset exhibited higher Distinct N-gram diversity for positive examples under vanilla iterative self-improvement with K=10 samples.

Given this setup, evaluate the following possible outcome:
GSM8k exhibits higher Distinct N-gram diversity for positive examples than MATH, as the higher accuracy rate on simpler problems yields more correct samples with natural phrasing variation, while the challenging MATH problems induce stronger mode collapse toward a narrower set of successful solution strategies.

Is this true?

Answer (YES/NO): NO